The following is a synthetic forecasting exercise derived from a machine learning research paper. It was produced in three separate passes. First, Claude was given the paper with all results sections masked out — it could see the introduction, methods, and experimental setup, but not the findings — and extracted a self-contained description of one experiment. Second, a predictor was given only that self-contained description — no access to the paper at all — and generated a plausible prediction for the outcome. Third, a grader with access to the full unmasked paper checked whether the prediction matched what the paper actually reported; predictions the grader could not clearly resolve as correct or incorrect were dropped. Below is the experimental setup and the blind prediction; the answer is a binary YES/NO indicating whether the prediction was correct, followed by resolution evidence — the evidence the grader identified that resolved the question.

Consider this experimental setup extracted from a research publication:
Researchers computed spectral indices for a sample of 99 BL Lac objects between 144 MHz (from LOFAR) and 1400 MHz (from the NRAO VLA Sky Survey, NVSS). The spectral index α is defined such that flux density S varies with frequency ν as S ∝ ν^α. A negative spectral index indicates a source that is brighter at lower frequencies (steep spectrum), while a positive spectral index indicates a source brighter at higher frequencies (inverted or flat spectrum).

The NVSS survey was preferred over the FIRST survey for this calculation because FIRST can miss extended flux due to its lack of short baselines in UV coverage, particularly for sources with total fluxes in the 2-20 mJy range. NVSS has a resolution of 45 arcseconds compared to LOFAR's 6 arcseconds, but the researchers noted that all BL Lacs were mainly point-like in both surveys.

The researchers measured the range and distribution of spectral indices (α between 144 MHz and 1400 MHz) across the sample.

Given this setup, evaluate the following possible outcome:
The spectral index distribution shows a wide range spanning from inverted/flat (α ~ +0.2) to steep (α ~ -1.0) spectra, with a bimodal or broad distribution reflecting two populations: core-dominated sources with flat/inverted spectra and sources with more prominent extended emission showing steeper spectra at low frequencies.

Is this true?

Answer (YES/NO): NO